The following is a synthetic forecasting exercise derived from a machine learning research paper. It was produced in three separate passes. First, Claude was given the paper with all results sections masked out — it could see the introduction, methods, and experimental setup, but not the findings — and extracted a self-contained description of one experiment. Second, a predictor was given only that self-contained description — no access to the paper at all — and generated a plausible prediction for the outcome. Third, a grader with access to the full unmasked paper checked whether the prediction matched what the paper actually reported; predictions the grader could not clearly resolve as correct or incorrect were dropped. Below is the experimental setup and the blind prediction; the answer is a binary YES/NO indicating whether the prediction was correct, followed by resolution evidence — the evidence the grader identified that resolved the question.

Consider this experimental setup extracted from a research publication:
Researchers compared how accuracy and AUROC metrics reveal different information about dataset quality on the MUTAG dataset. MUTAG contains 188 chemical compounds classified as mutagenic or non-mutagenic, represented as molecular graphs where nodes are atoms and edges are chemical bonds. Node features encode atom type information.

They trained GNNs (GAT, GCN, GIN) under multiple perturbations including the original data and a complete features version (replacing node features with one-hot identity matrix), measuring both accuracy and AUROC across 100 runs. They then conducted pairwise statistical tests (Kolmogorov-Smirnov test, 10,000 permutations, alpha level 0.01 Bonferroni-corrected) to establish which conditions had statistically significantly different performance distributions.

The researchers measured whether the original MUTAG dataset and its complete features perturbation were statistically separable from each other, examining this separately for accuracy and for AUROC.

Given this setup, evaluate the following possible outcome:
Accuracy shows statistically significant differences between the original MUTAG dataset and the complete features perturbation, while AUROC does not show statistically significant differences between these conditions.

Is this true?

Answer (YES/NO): NO